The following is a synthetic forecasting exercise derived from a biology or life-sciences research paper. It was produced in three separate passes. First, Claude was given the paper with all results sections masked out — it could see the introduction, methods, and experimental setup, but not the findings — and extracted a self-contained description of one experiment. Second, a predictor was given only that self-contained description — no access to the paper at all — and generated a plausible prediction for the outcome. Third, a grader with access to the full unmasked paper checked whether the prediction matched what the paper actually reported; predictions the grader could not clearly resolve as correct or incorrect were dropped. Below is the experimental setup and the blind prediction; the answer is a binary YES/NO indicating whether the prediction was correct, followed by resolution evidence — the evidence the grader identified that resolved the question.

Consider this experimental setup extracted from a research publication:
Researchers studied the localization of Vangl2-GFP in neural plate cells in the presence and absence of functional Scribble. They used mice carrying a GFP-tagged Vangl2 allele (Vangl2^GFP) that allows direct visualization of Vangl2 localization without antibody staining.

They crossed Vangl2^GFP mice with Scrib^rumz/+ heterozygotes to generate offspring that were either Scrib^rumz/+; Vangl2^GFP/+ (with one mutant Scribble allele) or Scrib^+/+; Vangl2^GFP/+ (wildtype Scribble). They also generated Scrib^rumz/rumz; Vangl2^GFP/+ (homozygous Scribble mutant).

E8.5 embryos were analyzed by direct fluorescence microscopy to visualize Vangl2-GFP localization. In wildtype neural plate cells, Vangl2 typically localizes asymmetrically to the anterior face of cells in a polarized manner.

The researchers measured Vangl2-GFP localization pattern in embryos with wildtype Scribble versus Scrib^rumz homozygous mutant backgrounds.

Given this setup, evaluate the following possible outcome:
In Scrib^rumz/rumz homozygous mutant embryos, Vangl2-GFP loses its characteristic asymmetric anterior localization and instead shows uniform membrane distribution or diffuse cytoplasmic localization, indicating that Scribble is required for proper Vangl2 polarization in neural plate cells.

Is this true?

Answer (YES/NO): NO